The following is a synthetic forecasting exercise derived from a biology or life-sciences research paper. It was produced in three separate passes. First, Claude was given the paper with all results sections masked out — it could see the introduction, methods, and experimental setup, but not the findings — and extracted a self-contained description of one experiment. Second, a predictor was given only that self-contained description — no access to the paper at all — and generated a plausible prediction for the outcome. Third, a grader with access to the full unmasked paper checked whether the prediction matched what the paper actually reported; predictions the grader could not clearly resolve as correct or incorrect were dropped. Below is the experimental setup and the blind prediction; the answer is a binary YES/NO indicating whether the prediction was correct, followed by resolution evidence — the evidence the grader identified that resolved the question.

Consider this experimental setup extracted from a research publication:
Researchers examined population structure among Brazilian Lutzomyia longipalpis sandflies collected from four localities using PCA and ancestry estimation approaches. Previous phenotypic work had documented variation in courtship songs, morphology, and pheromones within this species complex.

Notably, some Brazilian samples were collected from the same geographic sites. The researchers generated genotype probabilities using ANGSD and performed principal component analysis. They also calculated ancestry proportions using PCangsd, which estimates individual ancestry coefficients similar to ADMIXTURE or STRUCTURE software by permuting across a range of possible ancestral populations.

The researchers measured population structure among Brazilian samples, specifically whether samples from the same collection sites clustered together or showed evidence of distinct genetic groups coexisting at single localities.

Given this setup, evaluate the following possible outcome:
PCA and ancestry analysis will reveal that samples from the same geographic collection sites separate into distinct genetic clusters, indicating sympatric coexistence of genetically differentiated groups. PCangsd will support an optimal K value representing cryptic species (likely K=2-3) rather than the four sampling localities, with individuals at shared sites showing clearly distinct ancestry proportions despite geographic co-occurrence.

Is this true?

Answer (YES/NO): NO